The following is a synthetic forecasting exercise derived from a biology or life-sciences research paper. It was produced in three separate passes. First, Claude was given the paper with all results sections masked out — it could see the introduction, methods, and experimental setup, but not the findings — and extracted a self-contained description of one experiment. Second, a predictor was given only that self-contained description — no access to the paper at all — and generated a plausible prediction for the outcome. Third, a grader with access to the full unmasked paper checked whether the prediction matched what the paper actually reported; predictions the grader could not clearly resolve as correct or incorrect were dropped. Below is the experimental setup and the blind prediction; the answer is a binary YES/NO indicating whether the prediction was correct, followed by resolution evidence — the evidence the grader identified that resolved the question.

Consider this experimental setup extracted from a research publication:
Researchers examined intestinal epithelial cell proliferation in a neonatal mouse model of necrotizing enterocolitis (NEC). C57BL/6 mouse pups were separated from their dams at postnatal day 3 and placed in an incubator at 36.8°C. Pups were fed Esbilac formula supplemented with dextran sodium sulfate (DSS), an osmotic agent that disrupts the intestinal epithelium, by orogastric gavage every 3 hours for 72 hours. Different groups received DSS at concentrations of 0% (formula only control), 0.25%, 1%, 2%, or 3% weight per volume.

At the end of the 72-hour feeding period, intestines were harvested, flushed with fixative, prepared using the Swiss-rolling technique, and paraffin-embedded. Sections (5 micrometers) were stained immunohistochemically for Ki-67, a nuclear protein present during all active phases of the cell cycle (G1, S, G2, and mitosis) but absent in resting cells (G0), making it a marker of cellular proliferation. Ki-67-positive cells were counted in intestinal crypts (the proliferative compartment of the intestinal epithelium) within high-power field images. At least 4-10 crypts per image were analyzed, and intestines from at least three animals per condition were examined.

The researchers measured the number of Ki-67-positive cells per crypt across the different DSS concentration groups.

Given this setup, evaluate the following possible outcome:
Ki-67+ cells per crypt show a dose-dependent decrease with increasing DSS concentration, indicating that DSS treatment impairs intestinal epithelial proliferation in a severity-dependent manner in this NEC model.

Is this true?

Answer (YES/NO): NO